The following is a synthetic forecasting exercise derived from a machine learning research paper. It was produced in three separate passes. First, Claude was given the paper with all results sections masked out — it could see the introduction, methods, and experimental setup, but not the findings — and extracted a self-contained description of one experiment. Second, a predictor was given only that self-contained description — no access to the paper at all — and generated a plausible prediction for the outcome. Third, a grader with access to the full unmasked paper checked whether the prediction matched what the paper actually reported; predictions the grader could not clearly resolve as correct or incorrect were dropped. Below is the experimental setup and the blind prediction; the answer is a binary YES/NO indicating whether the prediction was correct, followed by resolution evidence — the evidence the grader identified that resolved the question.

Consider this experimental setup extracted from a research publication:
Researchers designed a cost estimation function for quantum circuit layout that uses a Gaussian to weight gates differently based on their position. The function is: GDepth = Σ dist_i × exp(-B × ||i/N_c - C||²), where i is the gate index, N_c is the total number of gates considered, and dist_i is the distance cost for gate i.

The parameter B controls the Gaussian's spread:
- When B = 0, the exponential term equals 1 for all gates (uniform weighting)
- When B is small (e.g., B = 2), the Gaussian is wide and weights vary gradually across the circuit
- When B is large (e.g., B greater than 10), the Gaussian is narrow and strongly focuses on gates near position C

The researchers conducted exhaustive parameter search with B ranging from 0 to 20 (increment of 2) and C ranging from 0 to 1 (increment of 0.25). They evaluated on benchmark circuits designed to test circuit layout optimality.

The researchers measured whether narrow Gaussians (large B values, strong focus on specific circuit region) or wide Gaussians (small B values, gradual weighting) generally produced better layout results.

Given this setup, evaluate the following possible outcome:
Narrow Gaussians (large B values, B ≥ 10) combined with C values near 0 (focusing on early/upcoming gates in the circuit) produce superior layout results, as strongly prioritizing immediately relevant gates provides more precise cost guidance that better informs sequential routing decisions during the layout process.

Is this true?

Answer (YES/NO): NO